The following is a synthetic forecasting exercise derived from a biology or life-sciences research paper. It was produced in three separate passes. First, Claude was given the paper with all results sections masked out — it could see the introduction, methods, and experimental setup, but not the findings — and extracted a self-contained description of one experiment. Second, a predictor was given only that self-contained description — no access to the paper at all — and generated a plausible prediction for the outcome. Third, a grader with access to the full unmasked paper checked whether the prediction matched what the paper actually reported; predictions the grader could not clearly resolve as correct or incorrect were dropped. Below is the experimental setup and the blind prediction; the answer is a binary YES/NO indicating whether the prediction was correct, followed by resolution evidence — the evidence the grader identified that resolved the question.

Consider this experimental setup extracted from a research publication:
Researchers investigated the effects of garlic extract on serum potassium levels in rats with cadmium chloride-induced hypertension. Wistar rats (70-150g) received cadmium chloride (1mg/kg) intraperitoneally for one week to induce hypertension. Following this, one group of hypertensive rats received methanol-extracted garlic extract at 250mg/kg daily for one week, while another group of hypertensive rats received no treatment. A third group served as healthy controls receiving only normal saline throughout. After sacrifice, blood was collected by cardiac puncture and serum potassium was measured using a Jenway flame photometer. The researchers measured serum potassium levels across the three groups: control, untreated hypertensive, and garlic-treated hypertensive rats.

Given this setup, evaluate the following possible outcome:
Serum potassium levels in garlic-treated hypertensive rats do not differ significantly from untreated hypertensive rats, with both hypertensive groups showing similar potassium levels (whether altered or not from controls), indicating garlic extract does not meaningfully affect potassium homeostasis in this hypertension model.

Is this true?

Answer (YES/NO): NO